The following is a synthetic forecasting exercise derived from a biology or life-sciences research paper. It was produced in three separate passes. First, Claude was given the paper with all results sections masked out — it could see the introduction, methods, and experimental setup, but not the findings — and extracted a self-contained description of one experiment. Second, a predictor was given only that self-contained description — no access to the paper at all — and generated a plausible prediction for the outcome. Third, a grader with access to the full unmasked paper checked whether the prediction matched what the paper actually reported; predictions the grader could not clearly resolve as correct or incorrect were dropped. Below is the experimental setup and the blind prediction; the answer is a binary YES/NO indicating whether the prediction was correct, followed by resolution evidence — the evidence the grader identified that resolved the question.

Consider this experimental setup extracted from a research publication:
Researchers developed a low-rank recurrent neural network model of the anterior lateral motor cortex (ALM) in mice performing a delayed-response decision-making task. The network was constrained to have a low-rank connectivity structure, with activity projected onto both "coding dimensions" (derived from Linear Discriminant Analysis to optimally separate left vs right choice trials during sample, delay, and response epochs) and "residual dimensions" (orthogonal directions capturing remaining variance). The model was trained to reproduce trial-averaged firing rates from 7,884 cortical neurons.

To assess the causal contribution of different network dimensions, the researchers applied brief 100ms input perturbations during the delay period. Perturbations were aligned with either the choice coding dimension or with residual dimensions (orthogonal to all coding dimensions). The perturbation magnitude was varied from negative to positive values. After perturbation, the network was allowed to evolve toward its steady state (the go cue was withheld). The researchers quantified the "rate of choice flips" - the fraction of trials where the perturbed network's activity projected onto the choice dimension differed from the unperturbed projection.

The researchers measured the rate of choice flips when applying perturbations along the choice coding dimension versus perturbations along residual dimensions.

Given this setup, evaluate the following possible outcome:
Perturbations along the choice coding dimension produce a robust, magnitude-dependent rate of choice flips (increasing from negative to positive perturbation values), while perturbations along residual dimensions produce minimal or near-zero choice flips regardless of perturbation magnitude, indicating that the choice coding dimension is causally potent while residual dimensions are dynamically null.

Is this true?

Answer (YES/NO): NO